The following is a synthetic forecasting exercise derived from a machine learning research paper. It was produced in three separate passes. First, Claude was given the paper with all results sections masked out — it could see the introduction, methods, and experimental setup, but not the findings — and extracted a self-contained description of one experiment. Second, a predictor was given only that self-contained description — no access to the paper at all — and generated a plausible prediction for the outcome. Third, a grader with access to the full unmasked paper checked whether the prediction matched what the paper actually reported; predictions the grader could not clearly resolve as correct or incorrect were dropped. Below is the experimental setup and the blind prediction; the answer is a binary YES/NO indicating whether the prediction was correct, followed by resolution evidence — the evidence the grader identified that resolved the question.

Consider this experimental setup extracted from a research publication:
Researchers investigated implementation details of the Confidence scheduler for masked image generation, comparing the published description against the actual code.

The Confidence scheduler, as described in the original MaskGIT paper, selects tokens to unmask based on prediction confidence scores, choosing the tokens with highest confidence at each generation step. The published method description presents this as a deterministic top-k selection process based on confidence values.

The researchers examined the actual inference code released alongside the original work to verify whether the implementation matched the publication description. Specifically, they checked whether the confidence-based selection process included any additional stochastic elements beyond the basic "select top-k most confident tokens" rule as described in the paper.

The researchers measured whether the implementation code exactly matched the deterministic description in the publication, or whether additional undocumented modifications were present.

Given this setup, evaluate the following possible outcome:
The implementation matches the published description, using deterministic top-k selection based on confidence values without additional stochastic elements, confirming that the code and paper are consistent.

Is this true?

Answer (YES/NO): NO